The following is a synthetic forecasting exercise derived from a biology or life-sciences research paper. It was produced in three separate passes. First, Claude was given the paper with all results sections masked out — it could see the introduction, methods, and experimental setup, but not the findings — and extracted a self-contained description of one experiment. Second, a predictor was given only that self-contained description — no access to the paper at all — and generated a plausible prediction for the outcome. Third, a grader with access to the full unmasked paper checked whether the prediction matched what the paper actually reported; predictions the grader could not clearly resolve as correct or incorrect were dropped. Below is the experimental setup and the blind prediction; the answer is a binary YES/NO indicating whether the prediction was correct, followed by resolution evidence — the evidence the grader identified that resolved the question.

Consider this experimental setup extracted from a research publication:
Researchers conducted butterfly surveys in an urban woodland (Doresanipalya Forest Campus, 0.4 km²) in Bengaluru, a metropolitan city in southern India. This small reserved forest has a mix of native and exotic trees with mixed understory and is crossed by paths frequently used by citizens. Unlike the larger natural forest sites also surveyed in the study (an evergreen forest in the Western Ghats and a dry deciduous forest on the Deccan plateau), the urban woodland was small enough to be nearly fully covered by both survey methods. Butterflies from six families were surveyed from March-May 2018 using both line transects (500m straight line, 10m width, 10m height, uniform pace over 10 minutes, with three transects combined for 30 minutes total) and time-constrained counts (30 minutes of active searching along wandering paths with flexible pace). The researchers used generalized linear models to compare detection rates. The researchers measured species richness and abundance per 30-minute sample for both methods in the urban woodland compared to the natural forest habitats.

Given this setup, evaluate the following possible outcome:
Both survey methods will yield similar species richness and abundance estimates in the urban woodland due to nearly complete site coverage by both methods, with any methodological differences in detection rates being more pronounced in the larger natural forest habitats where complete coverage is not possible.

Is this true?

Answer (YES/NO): YES